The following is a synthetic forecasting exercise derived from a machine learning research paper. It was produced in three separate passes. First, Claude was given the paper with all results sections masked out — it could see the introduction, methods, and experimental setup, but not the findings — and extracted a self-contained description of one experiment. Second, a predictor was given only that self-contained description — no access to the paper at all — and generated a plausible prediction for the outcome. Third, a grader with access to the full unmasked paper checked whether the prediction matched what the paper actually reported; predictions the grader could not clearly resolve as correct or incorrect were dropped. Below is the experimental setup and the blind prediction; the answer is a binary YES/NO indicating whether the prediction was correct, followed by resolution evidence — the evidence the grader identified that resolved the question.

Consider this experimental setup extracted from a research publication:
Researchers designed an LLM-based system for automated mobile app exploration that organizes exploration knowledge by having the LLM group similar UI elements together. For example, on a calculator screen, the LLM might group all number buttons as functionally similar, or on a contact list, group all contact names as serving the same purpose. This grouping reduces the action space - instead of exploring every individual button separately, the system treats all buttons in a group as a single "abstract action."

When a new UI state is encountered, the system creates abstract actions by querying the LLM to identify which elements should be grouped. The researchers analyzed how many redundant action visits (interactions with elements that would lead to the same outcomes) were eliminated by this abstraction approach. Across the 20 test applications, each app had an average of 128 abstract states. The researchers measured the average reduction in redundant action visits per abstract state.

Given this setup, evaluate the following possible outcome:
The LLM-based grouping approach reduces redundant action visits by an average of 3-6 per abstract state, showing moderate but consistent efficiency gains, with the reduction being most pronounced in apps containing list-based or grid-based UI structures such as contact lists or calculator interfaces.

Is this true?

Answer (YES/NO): NO